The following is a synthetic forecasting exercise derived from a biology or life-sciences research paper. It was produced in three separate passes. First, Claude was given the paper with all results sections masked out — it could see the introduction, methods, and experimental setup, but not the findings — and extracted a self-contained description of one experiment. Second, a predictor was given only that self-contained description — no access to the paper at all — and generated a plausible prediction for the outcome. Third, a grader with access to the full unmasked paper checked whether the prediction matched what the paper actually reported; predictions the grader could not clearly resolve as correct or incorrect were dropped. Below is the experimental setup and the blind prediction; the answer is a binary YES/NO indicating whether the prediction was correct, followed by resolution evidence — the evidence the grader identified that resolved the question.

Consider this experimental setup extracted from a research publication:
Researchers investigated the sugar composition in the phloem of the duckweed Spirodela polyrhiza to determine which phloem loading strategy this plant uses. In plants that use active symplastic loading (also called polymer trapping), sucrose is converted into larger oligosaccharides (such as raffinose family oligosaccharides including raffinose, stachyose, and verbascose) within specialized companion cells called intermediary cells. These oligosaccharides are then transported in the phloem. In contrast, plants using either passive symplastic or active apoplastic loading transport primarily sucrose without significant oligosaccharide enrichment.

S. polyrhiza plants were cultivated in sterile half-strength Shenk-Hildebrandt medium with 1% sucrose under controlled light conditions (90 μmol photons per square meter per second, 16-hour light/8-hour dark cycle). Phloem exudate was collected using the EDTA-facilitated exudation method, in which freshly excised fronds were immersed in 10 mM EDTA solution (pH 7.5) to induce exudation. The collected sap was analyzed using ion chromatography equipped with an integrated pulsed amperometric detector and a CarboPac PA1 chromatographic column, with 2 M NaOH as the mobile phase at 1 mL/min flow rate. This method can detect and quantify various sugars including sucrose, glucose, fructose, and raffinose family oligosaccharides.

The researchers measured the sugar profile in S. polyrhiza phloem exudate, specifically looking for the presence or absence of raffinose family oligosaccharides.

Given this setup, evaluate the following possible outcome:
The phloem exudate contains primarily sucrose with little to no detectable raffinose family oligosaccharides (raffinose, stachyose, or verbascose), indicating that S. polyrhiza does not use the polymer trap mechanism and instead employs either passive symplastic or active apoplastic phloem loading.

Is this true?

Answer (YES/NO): YES